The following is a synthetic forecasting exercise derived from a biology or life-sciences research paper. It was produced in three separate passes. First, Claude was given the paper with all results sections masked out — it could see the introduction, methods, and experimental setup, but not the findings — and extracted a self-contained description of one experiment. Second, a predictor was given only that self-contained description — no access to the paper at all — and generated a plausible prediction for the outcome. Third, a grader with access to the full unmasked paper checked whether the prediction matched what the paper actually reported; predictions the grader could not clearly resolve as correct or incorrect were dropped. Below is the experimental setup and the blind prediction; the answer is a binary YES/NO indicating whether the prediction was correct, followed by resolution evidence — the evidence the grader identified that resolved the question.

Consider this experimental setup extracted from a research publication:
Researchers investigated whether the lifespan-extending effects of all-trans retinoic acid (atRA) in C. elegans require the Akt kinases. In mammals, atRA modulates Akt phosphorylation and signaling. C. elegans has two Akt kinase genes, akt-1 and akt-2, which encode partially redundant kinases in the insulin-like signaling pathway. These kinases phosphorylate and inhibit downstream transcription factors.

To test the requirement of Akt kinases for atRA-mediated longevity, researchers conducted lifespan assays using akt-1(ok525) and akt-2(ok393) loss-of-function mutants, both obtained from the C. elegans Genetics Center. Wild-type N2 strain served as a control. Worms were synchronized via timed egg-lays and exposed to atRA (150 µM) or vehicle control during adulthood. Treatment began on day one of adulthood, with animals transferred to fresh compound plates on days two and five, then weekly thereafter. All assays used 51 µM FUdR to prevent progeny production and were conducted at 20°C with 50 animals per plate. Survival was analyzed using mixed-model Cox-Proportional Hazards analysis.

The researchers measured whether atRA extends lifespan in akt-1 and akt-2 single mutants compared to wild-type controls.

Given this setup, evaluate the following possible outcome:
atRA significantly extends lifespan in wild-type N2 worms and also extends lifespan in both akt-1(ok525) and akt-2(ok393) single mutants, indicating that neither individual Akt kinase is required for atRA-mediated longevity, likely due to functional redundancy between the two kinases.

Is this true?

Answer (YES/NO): NO